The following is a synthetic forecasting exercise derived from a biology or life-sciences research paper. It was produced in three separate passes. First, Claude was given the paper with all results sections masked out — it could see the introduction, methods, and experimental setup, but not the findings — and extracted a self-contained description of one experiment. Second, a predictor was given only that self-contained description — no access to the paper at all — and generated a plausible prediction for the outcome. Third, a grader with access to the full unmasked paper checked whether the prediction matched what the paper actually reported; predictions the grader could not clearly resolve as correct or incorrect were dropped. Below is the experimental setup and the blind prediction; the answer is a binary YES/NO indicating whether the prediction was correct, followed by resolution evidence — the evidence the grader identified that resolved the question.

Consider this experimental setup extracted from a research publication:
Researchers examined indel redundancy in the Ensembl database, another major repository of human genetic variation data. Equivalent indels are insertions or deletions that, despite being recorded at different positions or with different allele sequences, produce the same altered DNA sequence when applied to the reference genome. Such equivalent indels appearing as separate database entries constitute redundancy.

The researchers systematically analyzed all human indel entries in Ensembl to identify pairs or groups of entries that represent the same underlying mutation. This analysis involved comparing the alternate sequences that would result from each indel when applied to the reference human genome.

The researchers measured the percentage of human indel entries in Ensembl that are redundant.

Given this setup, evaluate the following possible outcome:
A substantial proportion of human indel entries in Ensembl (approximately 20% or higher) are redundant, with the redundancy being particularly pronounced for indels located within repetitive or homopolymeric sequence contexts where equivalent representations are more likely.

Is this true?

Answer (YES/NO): NO